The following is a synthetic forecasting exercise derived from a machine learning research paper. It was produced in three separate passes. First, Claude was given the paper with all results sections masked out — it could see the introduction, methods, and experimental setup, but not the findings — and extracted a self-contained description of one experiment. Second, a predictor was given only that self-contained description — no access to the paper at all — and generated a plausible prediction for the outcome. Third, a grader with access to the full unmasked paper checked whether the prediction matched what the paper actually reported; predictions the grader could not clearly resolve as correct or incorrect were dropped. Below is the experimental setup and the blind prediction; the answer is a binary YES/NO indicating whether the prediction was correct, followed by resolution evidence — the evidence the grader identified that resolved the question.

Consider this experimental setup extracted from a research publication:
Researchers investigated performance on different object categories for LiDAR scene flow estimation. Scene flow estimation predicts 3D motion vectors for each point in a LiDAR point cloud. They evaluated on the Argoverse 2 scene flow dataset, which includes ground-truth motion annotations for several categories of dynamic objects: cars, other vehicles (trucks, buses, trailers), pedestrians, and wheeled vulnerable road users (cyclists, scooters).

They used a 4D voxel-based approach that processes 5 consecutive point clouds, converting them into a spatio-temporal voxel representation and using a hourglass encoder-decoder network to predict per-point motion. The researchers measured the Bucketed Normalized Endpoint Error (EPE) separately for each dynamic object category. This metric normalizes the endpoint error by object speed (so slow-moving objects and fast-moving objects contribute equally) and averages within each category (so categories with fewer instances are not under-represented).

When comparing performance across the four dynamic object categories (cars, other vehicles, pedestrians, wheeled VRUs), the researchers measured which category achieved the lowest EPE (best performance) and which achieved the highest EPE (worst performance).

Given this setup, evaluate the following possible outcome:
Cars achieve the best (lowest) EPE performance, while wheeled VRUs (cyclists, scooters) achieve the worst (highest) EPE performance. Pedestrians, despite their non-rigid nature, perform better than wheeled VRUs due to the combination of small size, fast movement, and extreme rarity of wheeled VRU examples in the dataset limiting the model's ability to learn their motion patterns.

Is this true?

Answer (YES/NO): NO